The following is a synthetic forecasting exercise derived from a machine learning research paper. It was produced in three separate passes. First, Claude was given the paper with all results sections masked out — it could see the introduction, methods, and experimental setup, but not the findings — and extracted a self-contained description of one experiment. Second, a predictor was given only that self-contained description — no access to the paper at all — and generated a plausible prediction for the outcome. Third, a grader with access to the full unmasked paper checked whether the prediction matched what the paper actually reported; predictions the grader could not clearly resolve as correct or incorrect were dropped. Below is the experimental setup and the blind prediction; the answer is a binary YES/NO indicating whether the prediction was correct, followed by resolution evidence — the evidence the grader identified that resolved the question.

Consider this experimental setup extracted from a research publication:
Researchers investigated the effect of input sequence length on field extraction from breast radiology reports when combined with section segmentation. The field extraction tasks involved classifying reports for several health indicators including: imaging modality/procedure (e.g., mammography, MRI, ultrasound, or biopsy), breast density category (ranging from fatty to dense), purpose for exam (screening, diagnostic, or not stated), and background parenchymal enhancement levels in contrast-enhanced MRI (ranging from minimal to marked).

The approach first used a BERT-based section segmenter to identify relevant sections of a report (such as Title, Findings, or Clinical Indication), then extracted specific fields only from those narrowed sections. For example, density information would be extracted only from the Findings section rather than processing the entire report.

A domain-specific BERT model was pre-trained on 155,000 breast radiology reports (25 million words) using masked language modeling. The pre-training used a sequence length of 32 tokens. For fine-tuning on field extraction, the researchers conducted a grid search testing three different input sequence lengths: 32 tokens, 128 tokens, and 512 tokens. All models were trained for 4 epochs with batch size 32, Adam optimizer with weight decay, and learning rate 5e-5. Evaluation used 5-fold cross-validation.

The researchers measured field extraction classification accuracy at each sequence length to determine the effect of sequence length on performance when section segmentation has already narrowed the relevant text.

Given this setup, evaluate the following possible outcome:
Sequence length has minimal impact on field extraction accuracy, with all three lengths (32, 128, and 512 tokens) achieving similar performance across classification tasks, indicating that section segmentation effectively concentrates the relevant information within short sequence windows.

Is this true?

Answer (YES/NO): NO